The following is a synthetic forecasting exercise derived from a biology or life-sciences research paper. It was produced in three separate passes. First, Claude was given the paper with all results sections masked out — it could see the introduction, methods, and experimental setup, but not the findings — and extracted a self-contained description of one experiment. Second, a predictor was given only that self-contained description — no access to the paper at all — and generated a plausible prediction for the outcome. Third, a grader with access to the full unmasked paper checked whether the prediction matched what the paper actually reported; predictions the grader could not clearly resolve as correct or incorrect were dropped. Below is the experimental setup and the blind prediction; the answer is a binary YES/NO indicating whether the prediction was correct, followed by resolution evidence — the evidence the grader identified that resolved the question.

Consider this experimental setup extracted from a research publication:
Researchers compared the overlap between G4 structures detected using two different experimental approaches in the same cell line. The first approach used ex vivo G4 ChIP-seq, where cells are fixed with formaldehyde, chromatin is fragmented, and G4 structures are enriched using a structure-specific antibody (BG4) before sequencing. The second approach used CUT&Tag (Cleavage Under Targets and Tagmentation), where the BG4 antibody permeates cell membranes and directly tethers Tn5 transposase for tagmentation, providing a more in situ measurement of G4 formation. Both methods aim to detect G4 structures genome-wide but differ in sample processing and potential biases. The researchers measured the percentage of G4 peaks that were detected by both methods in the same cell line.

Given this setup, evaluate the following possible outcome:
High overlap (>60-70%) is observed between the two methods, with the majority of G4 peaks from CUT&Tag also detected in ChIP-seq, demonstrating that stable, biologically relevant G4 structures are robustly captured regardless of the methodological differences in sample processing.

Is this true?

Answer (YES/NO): NO